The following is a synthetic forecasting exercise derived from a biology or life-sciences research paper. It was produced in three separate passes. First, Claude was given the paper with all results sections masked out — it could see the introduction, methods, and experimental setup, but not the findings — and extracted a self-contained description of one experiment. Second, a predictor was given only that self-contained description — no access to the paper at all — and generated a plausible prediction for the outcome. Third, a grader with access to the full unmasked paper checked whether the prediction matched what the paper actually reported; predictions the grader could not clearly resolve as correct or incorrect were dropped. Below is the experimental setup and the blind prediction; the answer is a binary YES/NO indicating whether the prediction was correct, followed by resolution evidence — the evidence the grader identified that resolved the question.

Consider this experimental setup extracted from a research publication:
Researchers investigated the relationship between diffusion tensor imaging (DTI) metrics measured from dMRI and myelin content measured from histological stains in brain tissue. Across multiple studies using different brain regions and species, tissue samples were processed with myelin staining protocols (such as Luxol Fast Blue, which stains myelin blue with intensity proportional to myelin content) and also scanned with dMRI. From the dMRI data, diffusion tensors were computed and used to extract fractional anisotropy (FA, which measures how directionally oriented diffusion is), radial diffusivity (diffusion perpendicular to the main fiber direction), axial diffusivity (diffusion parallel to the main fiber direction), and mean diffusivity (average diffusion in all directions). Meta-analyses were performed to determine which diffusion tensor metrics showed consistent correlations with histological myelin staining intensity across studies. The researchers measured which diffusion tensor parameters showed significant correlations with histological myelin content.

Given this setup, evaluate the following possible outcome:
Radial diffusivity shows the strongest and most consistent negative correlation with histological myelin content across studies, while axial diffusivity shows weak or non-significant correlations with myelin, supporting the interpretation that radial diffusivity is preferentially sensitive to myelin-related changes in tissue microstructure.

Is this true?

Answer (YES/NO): YES